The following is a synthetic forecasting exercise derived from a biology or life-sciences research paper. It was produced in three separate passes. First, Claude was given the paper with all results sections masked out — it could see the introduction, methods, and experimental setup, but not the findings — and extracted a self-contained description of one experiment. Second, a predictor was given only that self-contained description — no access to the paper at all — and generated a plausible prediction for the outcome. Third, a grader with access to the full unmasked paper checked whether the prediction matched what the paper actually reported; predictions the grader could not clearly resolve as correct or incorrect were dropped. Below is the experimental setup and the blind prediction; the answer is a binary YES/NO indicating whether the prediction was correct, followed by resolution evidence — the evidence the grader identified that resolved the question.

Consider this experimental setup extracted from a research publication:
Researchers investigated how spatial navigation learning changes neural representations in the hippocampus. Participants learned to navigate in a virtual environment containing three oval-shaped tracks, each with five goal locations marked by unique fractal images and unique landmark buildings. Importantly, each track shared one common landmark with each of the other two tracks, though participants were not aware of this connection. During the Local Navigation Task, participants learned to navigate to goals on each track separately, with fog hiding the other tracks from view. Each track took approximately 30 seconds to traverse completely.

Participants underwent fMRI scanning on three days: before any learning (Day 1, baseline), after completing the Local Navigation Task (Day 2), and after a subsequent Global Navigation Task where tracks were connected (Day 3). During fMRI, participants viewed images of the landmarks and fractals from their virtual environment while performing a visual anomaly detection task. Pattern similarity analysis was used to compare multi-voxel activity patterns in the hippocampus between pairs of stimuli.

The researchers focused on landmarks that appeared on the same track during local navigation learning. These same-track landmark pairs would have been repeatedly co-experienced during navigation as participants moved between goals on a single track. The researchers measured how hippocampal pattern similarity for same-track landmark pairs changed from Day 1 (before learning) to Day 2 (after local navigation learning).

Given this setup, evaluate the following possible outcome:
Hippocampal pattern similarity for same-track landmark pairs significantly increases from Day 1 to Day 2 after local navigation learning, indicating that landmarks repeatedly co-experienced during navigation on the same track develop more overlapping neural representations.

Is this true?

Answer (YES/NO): NO